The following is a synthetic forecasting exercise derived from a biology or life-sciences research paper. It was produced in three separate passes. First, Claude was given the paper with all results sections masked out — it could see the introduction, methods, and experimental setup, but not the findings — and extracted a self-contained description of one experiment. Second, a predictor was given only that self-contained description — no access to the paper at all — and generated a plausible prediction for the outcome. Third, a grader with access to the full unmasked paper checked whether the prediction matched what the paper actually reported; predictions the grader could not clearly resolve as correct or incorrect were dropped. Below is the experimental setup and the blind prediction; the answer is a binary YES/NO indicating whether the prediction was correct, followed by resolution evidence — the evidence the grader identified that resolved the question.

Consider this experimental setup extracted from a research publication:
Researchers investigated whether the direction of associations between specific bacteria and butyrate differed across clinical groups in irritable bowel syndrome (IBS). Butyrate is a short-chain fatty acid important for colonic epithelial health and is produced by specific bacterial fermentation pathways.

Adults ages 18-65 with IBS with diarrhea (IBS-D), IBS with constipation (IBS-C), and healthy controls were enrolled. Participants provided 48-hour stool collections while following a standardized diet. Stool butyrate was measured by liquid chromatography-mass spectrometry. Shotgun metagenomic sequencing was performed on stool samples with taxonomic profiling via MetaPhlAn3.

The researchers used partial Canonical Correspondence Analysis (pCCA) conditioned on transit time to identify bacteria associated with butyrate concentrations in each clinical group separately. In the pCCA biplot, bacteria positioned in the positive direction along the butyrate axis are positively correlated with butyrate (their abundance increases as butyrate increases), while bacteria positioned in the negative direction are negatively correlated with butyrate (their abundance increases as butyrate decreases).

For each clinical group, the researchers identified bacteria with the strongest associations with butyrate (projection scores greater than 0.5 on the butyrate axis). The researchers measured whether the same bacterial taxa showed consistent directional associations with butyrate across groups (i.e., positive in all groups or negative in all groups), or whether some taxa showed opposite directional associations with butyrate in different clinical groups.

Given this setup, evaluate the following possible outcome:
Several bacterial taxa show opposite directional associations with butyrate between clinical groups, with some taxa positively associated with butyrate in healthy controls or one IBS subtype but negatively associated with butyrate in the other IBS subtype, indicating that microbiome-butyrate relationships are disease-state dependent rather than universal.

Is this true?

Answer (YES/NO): YES